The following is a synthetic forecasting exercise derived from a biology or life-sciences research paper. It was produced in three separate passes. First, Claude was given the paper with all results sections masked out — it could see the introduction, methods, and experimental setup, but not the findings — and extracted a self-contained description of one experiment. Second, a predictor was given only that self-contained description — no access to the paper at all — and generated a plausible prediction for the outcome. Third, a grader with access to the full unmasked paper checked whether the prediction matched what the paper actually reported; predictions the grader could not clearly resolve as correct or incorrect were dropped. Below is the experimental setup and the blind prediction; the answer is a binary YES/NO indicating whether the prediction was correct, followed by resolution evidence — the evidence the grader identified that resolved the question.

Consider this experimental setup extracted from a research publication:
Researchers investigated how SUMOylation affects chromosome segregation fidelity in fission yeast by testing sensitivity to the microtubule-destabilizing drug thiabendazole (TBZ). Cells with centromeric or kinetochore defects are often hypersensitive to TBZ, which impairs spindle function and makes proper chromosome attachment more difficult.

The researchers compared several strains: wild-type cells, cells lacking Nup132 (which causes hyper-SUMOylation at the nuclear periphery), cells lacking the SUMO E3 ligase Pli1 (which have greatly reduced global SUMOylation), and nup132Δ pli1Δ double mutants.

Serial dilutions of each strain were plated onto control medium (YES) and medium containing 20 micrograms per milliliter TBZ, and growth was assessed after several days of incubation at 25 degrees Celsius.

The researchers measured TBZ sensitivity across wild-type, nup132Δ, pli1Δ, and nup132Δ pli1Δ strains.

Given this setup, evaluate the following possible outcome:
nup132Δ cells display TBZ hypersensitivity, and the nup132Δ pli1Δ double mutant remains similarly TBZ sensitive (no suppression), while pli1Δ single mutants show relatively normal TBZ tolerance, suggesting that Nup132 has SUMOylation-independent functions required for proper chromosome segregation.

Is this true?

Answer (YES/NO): NO